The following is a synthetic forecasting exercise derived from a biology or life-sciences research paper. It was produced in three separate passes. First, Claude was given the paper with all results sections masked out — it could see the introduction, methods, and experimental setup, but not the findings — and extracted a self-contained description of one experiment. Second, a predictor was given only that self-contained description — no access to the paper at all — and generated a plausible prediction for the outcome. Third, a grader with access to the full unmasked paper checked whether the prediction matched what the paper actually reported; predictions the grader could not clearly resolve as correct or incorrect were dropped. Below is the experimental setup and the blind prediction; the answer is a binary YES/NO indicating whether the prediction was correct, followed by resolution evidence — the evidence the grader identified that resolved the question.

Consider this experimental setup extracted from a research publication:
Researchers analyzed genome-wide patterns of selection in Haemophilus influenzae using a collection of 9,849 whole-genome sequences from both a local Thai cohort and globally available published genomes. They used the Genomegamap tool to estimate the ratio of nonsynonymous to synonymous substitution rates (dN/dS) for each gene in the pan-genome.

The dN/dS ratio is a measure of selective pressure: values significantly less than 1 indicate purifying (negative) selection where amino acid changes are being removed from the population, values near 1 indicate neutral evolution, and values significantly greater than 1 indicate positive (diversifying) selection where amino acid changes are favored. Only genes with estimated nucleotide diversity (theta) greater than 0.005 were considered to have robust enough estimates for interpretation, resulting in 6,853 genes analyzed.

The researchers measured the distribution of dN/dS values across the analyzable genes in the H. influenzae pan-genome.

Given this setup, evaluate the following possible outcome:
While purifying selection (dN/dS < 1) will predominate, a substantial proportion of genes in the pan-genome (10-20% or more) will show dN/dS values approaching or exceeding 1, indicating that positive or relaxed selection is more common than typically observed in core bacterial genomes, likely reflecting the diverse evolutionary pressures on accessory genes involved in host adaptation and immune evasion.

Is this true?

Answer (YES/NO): NO